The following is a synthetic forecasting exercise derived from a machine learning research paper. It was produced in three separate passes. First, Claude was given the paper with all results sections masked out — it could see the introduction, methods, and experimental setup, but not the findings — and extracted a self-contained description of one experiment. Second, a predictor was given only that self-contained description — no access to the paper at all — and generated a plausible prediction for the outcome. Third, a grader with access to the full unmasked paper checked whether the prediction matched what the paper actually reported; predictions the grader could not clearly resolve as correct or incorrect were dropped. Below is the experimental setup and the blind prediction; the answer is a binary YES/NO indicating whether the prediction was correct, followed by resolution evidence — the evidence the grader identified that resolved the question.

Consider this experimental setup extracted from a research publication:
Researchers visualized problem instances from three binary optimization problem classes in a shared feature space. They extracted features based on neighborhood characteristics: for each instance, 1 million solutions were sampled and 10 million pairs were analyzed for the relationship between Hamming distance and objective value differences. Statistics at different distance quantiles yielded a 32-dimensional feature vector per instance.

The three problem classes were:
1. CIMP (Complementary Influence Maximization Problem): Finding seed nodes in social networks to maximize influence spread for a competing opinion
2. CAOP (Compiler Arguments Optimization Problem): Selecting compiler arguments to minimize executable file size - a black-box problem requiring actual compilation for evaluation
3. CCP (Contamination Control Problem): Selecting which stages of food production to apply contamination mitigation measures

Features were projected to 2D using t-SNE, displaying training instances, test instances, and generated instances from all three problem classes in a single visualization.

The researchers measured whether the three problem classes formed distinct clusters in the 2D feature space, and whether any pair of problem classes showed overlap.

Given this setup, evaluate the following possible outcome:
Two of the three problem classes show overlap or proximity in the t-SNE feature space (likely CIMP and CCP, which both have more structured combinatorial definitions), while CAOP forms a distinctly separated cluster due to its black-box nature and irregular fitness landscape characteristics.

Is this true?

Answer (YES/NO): NO